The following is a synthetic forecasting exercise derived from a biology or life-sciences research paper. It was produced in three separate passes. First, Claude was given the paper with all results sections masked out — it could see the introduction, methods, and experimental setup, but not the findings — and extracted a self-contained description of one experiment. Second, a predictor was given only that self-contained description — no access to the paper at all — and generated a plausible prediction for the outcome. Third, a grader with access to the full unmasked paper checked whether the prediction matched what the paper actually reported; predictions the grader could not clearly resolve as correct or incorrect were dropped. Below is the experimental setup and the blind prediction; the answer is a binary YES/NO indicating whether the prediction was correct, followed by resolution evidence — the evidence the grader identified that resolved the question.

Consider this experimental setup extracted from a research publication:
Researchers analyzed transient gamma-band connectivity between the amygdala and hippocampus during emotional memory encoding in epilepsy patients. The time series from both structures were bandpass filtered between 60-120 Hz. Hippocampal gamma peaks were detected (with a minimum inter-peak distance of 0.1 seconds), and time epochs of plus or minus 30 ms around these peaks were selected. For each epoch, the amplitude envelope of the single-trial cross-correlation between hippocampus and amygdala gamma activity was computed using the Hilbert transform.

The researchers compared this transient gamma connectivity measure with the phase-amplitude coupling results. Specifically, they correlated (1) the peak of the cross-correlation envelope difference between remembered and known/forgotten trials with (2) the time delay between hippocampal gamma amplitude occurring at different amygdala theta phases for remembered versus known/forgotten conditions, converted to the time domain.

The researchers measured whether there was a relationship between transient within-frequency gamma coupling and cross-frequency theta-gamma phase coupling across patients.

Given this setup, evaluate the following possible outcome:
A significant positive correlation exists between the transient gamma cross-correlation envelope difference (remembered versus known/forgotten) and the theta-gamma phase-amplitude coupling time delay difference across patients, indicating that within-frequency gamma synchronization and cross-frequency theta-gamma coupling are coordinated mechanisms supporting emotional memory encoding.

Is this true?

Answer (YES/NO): YES